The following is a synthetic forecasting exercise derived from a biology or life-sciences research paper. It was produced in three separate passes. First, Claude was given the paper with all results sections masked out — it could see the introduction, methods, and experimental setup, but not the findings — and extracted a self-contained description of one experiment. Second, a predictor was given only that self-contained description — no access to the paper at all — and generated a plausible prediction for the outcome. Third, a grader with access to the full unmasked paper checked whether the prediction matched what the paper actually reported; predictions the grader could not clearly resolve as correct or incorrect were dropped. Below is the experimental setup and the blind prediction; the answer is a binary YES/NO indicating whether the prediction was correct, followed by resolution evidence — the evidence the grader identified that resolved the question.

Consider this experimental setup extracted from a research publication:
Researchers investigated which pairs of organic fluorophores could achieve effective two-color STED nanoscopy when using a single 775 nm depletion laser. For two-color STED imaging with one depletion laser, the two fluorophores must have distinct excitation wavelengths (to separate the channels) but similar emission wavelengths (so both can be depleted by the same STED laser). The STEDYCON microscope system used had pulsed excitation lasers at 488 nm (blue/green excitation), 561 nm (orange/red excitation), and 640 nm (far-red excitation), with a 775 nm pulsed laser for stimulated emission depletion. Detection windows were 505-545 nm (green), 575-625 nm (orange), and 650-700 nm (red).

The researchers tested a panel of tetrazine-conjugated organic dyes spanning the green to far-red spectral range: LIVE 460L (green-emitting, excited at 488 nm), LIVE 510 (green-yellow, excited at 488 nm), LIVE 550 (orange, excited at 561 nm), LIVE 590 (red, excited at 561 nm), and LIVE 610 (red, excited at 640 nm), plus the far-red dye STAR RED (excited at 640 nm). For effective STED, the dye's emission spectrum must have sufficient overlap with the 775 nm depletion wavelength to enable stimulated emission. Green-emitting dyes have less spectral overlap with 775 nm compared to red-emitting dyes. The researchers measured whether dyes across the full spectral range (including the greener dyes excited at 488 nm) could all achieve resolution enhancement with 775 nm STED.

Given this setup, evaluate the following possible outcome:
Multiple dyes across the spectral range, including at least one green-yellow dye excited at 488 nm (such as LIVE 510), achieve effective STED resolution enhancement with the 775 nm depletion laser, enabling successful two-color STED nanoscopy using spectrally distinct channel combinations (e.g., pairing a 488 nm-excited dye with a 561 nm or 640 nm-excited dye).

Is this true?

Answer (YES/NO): NO